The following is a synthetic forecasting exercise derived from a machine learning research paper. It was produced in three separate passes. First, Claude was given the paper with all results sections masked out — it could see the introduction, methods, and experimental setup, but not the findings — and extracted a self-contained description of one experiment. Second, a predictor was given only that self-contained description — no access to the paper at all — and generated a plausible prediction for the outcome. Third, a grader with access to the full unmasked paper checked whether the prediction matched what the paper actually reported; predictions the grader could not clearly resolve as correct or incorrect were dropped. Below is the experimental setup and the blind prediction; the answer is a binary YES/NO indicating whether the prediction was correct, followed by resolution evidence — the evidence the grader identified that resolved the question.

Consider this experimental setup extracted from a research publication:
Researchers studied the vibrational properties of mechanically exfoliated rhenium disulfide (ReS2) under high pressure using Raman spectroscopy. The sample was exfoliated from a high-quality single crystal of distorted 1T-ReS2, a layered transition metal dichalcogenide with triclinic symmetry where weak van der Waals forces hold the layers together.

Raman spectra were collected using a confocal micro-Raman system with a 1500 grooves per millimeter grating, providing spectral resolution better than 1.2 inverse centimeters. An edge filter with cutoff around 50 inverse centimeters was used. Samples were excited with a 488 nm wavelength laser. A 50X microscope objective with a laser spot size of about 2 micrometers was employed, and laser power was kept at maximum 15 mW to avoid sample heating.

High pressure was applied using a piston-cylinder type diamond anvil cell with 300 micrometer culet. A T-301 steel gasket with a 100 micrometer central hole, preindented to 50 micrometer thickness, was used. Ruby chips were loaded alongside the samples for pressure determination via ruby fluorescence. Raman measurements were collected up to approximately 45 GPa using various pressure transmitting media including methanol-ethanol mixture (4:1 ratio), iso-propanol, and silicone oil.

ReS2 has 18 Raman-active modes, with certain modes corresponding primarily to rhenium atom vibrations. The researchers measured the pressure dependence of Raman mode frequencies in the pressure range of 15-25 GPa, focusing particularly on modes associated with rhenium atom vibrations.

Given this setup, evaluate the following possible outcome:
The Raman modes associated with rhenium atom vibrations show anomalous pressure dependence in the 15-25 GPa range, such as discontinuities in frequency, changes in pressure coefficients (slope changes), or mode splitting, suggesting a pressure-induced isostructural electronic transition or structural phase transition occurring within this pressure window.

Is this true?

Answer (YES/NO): NO